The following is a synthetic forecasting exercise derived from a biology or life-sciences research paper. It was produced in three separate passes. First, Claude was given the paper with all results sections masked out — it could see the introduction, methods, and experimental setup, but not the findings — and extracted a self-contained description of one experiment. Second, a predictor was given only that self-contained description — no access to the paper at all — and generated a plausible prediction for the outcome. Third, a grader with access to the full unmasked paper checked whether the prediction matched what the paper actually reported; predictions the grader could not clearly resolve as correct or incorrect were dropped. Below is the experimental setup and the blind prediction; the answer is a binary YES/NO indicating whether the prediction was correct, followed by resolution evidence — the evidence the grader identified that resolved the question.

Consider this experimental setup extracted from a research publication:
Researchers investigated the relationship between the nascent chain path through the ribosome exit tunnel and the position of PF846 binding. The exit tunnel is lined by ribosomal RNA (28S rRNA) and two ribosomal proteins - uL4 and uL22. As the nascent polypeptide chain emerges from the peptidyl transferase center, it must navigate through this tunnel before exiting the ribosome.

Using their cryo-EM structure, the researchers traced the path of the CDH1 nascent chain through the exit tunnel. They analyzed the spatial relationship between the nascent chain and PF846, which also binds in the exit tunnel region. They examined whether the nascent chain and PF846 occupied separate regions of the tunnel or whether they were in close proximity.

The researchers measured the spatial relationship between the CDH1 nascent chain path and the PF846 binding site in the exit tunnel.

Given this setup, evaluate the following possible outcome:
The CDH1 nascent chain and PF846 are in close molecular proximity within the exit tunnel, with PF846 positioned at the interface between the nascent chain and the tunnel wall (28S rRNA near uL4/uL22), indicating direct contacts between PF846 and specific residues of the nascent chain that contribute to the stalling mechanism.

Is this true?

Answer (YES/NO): YES